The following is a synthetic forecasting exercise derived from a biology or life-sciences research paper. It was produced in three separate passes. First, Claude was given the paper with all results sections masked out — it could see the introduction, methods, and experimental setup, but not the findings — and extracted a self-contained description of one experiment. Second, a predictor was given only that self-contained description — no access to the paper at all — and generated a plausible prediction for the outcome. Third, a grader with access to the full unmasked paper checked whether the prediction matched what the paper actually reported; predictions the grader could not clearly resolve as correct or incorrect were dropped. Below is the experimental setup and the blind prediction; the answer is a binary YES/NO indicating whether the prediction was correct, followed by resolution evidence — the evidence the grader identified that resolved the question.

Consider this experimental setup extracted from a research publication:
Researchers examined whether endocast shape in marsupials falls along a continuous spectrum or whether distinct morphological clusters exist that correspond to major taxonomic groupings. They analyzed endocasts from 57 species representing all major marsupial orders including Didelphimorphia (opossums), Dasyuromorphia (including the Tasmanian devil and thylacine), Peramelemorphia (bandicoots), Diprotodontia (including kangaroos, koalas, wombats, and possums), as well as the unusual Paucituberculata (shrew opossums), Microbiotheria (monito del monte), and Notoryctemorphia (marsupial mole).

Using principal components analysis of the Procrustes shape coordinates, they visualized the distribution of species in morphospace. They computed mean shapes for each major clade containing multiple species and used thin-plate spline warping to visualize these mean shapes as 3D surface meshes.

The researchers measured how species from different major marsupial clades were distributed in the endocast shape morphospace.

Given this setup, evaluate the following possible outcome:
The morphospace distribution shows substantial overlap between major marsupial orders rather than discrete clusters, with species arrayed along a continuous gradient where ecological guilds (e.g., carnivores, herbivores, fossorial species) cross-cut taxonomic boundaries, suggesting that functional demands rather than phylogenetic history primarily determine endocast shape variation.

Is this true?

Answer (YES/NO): NO